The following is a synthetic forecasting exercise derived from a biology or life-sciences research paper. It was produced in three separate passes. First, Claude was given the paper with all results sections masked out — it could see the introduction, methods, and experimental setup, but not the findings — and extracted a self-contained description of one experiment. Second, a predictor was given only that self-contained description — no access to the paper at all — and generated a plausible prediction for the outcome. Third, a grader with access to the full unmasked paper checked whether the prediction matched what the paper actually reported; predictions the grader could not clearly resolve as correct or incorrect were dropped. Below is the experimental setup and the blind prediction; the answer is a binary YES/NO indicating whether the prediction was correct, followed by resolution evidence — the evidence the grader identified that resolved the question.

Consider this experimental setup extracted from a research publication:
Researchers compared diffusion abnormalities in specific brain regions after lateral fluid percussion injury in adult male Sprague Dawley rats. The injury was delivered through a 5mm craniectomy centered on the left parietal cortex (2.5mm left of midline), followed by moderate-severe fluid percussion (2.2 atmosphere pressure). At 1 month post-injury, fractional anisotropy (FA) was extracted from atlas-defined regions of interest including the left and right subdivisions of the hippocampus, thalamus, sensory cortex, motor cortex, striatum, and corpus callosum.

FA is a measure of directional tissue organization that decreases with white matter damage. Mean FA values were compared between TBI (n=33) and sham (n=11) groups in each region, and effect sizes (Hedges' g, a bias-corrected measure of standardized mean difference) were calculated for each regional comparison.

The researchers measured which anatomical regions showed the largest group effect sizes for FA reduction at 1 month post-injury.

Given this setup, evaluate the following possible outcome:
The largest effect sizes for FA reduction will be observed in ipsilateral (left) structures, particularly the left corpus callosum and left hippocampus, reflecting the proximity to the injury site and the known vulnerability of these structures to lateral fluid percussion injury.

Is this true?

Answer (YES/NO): NO